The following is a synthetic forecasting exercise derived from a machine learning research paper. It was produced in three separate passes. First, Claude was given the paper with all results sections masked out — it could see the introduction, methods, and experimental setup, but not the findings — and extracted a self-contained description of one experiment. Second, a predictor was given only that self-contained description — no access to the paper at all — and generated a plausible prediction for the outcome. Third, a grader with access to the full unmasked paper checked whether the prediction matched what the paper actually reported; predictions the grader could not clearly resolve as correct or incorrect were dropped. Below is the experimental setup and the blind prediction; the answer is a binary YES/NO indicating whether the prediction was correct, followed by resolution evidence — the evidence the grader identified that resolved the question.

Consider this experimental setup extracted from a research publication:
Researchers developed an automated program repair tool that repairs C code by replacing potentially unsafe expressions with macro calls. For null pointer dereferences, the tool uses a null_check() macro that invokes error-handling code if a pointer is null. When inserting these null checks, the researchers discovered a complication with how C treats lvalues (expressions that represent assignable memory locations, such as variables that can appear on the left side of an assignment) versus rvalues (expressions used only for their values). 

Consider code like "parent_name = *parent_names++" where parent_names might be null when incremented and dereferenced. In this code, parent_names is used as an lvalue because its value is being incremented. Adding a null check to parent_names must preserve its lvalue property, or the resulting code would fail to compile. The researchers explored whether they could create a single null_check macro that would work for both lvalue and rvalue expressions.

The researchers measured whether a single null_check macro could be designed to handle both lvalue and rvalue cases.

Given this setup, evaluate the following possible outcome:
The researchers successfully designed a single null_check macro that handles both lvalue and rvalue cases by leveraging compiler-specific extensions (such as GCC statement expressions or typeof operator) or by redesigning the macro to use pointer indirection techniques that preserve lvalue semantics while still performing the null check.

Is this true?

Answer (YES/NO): NO